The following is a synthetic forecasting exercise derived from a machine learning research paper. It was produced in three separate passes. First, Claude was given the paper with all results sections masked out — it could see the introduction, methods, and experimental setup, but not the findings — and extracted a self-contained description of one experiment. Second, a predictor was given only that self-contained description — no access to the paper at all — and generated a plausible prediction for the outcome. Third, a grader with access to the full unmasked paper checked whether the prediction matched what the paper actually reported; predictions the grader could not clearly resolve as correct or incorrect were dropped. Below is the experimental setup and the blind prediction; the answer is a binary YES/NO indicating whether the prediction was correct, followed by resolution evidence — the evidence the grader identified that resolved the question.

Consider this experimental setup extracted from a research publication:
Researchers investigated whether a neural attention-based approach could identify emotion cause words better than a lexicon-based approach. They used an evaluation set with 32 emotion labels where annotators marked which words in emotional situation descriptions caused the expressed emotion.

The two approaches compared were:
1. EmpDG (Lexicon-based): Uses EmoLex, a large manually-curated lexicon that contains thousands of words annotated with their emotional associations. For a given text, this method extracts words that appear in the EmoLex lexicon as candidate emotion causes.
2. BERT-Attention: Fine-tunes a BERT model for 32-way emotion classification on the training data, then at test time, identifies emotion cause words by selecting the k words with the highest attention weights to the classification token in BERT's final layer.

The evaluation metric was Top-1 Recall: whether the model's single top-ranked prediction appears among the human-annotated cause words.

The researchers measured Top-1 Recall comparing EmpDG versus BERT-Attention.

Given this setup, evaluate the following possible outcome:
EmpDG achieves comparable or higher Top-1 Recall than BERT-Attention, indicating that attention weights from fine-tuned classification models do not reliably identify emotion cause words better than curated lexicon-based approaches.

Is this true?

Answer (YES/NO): NO